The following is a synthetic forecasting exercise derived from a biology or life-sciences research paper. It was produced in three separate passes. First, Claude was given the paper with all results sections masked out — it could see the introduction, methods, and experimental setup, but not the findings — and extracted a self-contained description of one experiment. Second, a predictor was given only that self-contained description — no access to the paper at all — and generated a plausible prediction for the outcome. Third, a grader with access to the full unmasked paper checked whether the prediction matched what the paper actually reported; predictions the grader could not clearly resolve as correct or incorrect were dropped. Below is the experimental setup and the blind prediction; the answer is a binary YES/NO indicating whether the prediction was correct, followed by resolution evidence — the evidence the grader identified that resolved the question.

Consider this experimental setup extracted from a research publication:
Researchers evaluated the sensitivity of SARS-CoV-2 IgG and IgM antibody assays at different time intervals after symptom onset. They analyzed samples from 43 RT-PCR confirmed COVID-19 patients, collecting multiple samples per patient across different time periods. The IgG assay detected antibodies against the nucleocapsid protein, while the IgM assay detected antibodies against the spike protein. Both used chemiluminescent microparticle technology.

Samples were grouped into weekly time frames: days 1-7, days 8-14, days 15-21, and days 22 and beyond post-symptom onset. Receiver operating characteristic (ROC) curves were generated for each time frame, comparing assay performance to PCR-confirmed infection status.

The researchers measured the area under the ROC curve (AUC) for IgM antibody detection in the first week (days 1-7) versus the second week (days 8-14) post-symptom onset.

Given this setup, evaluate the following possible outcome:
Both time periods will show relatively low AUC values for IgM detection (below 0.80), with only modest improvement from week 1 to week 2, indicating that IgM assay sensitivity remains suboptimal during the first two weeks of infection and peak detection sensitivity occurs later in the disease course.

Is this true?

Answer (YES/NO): NO